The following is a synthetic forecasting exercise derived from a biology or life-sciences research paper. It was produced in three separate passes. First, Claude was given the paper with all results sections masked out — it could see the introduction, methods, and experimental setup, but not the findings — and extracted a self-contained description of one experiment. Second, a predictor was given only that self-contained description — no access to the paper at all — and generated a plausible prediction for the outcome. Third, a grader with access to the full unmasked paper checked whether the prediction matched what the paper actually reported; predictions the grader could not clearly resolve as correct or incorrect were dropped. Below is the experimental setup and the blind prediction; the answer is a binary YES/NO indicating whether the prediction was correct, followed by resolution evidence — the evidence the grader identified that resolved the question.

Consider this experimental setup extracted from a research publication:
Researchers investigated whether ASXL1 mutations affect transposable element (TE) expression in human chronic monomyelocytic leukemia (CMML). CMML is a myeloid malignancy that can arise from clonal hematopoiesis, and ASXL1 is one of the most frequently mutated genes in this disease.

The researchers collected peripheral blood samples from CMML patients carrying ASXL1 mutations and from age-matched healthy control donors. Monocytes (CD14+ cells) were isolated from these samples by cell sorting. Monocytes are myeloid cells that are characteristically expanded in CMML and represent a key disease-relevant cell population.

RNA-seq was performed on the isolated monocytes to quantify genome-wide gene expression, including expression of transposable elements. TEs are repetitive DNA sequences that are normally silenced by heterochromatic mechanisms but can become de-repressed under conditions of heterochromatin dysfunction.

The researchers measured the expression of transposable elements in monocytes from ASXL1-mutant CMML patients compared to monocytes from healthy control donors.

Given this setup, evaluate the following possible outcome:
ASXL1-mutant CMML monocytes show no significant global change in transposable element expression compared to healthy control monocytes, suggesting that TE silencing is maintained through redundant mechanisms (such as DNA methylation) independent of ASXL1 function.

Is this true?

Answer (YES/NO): NO